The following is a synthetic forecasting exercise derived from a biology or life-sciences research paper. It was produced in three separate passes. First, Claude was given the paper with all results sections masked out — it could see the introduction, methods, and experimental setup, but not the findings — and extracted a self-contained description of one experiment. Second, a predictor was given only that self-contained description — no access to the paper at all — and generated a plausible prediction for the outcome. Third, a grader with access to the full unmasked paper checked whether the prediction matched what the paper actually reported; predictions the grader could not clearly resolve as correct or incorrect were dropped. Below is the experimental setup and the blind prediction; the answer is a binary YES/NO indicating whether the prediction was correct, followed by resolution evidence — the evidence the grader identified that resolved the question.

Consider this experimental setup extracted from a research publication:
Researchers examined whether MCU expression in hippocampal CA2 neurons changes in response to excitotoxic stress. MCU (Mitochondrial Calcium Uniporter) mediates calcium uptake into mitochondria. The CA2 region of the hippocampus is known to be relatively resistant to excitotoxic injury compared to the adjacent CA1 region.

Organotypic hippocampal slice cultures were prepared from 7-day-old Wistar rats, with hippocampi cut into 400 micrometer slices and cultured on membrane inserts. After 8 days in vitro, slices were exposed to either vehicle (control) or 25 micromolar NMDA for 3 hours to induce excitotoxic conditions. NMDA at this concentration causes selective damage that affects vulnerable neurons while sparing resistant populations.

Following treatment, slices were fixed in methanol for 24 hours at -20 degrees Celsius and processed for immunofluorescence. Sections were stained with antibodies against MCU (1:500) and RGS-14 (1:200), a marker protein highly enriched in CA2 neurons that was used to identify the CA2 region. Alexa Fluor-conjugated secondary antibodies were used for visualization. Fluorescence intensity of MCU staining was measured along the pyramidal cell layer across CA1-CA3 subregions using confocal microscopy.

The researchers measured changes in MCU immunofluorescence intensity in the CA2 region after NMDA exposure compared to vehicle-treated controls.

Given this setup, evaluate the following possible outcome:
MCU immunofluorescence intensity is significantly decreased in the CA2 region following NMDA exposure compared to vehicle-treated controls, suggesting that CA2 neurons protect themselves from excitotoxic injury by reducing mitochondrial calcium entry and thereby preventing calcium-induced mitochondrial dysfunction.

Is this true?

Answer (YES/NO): NO